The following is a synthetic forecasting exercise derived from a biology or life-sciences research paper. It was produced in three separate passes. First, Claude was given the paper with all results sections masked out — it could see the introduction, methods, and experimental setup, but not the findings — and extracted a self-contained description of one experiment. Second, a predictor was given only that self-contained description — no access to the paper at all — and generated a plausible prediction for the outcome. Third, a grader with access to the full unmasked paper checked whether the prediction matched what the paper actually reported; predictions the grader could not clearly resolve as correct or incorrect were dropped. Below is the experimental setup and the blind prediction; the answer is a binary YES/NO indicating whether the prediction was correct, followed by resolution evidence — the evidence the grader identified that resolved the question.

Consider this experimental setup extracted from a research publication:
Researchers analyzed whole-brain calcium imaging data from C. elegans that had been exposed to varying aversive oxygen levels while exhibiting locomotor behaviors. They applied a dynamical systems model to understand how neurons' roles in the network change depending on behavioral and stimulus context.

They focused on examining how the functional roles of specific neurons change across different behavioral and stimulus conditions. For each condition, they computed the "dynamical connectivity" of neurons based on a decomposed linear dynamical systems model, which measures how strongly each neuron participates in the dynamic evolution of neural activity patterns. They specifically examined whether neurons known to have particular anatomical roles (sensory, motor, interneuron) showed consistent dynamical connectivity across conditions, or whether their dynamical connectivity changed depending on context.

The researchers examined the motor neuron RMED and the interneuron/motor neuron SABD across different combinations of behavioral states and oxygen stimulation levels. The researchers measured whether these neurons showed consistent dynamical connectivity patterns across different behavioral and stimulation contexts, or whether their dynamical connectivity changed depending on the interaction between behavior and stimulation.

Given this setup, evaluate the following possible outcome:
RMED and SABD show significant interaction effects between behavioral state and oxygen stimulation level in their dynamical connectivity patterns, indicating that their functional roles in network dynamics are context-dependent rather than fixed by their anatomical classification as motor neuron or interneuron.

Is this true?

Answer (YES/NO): NO